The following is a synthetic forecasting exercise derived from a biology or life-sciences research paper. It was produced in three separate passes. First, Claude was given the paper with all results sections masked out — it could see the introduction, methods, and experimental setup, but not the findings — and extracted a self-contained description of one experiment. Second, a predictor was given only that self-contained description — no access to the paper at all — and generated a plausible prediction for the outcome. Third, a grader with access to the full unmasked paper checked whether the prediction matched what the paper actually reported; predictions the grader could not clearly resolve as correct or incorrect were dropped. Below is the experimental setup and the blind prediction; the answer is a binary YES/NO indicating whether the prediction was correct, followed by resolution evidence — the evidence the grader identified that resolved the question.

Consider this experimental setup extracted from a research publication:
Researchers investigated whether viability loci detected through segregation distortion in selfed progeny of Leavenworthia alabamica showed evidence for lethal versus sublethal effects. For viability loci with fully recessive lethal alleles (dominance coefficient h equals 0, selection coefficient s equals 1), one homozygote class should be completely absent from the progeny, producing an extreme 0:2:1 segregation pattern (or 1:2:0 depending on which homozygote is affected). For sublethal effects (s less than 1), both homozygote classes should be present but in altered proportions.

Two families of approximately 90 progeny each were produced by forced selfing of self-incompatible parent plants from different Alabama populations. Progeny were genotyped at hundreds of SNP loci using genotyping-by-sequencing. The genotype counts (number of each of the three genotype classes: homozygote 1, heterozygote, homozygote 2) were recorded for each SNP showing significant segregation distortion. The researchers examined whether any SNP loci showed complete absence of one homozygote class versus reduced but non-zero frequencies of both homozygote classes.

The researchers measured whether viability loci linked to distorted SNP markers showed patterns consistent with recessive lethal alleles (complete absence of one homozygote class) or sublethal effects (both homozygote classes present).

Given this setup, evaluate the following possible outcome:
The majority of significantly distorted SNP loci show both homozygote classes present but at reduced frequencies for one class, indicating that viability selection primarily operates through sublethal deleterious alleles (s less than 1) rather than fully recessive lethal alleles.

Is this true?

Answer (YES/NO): YES